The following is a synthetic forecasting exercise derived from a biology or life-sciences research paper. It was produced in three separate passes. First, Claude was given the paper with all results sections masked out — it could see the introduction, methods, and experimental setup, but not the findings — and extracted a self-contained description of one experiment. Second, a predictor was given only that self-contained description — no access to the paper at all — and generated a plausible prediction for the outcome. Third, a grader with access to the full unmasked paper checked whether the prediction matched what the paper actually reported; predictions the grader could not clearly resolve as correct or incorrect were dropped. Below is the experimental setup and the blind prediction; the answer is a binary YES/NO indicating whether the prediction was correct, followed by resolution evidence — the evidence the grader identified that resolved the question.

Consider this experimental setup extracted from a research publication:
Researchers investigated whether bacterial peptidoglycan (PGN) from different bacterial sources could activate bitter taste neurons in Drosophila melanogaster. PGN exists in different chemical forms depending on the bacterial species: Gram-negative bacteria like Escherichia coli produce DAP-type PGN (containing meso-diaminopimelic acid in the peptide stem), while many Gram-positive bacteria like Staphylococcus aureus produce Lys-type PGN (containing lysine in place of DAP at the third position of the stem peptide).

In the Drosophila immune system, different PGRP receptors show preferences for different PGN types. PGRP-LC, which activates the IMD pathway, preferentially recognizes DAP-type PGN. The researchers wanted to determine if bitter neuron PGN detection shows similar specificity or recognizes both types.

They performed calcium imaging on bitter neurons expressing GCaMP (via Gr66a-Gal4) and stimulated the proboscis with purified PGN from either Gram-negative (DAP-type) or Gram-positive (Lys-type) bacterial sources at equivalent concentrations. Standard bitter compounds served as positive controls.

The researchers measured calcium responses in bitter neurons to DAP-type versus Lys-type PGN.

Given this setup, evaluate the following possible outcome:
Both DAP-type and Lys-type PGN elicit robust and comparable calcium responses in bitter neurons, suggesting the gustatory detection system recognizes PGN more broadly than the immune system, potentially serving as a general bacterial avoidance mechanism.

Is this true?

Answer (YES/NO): NO